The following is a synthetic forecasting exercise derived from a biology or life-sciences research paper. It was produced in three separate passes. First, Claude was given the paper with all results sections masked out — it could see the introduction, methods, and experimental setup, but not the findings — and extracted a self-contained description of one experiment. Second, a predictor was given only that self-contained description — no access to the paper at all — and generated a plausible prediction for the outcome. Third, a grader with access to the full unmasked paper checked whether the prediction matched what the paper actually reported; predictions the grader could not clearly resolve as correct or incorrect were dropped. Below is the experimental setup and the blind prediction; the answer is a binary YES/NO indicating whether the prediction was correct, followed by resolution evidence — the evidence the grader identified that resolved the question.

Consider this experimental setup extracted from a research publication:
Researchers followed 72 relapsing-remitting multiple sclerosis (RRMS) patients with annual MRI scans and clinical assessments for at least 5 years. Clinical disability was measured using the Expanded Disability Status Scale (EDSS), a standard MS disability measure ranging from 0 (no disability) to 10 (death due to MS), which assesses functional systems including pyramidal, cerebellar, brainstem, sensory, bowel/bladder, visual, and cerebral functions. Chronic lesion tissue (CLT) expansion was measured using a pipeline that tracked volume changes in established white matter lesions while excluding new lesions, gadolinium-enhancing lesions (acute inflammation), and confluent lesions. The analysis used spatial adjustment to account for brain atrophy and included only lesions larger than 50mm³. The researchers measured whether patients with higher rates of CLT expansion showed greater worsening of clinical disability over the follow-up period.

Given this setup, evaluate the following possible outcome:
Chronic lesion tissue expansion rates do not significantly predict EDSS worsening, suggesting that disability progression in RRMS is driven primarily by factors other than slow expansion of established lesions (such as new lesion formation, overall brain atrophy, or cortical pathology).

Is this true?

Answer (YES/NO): NO